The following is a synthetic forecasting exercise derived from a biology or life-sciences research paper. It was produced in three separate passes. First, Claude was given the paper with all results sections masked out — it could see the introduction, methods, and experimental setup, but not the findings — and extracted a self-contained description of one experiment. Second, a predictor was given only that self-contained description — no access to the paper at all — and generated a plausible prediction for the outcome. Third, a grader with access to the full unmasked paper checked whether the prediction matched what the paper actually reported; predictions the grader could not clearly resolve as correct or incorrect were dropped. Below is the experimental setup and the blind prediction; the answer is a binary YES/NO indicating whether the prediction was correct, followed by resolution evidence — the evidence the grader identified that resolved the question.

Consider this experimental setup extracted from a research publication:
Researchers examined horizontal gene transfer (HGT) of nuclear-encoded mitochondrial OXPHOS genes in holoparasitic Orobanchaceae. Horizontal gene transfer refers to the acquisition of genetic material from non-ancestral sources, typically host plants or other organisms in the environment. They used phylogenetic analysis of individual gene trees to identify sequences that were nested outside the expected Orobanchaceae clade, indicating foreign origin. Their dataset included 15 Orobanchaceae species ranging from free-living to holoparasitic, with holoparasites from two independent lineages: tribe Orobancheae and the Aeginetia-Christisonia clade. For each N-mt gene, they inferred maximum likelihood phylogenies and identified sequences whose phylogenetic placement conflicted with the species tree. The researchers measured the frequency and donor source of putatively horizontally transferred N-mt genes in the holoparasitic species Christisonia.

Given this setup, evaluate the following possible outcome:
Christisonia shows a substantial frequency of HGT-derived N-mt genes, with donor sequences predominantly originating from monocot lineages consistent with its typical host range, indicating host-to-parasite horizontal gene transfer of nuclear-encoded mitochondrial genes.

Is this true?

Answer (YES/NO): YES